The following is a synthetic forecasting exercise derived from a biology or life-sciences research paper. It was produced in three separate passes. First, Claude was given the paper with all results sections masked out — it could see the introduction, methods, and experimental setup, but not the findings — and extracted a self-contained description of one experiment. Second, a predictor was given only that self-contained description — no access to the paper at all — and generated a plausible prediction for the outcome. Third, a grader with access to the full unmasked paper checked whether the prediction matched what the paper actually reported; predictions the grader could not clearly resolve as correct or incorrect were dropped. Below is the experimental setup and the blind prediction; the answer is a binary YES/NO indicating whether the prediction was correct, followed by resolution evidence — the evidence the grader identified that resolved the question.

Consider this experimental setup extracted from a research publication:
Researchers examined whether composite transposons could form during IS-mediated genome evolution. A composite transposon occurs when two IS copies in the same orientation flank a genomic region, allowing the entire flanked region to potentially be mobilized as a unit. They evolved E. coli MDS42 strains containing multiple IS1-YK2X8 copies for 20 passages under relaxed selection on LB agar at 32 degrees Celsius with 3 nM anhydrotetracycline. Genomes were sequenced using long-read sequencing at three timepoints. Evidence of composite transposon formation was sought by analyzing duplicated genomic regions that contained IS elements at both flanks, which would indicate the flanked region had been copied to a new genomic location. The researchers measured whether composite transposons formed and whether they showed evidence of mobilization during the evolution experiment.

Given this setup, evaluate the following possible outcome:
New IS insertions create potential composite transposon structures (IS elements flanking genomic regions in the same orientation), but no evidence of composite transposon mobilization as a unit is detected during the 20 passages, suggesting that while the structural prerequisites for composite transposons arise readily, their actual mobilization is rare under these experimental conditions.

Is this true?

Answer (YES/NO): NO